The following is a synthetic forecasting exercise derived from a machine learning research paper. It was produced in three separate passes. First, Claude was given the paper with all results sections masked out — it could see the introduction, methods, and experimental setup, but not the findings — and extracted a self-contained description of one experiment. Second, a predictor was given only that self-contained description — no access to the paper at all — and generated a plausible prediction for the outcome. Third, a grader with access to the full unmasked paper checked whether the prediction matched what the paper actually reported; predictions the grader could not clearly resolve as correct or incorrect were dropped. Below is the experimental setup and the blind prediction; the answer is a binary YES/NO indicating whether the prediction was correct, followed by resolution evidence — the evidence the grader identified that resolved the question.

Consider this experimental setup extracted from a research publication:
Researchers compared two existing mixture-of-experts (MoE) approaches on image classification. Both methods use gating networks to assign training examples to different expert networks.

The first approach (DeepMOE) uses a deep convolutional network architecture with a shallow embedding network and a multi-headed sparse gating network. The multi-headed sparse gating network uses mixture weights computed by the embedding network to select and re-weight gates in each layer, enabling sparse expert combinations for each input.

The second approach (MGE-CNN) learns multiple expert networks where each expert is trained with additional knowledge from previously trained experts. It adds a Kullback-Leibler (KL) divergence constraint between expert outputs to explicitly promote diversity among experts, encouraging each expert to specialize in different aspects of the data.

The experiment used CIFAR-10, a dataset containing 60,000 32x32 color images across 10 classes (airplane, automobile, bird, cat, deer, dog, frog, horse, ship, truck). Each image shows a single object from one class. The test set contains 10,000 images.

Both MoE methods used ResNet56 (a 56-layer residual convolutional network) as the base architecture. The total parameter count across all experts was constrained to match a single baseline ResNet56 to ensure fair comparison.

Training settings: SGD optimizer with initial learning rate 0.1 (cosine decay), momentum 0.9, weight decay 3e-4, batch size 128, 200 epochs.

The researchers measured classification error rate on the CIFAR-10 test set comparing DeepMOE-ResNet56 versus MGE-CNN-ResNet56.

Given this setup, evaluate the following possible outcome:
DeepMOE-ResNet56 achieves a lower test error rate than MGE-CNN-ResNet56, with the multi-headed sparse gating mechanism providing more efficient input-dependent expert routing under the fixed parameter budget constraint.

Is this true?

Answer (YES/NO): NO